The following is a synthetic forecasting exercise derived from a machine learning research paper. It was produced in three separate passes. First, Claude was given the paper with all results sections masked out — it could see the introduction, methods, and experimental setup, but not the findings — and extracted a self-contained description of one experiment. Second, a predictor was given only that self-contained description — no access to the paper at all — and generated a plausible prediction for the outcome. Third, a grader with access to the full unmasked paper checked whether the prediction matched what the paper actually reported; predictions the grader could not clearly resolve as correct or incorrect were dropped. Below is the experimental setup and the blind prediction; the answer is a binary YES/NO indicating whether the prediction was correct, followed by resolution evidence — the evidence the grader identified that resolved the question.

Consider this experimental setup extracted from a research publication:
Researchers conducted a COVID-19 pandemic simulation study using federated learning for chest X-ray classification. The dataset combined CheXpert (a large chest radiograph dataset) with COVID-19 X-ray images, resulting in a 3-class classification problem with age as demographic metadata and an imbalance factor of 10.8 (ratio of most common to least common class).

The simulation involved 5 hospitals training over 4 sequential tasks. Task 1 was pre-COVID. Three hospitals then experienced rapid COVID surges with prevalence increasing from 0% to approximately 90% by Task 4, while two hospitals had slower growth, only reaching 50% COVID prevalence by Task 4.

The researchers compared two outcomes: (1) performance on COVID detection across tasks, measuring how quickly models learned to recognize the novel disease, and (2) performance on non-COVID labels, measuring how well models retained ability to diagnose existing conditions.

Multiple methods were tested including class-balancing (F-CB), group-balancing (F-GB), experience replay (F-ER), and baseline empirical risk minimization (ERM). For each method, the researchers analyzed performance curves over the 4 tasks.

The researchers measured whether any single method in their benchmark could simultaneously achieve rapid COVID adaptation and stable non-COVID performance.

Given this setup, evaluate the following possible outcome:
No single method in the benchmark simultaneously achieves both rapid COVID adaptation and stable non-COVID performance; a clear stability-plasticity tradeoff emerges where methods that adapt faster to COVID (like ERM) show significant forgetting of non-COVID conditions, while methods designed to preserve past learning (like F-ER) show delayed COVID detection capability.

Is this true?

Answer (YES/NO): NO